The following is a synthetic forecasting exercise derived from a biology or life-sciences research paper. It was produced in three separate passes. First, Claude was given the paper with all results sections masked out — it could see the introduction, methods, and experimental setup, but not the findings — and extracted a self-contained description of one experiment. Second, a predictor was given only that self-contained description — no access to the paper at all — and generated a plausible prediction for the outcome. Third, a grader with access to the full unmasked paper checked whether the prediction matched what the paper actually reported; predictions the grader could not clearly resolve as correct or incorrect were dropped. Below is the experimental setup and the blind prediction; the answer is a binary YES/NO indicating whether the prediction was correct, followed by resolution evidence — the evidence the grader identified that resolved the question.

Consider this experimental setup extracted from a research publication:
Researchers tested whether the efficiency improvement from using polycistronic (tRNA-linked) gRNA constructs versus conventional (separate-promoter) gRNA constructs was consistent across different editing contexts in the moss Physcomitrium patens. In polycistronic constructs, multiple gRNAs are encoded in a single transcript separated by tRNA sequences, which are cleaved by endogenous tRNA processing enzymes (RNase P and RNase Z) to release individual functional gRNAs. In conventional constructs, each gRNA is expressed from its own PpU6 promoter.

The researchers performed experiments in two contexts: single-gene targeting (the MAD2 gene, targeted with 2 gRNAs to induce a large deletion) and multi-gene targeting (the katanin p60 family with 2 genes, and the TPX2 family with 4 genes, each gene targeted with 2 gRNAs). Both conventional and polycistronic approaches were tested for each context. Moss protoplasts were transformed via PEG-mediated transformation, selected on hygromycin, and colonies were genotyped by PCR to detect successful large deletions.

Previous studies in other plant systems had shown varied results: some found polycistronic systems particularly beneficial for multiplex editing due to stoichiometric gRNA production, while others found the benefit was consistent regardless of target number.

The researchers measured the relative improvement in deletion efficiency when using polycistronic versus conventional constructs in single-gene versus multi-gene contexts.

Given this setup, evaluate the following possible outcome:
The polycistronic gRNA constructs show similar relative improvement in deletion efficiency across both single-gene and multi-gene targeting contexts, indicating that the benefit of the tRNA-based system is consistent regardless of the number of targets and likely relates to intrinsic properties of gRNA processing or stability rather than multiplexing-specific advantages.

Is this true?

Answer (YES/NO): YES